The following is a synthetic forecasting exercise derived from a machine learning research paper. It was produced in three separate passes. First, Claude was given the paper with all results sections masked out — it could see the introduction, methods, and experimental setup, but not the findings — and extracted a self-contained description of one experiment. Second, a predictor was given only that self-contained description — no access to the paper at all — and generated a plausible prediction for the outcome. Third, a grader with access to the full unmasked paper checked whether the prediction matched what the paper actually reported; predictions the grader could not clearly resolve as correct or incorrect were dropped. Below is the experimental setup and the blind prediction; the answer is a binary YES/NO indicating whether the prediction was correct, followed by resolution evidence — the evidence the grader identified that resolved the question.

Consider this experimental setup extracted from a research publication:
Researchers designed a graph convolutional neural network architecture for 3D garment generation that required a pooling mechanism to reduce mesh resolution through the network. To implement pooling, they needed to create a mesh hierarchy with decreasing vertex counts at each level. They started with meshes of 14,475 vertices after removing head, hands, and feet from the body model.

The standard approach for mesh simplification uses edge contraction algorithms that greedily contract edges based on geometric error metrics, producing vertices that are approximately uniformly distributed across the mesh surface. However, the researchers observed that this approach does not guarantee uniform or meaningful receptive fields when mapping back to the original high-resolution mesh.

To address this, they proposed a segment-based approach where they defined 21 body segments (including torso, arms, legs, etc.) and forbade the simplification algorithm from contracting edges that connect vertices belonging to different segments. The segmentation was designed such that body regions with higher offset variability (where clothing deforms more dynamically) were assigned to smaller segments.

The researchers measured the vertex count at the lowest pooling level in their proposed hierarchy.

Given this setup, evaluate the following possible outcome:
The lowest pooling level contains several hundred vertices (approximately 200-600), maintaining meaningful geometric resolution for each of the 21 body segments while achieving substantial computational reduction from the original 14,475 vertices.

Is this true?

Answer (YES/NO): NO